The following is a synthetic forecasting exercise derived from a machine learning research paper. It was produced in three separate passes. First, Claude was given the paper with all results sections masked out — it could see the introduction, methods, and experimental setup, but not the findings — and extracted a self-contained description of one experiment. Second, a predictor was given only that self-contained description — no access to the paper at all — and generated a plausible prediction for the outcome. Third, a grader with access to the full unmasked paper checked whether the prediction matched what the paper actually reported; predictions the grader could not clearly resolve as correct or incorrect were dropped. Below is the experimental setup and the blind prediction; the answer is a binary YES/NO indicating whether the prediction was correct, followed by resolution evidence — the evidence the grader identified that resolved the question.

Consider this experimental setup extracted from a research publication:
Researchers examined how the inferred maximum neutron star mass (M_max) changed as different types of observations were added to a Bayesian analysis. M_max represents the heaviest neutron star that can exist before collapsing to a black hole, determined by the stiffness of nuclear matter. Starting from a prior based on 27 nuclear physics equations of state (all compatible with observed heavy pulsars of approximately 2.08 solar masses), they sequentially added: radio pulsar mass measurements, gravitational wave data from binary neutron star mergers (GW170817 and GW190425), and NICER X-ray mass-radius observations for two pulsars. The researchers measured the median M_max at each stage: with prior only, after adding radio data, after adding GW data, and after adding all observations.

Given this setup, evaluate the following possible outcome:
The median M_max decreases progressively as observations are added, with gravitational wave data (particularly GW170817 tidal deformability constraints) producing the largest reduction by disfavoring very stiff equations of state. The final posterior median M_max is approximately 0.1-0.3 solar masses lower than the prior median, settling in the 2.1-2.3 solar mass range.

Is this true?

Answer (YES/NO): NO